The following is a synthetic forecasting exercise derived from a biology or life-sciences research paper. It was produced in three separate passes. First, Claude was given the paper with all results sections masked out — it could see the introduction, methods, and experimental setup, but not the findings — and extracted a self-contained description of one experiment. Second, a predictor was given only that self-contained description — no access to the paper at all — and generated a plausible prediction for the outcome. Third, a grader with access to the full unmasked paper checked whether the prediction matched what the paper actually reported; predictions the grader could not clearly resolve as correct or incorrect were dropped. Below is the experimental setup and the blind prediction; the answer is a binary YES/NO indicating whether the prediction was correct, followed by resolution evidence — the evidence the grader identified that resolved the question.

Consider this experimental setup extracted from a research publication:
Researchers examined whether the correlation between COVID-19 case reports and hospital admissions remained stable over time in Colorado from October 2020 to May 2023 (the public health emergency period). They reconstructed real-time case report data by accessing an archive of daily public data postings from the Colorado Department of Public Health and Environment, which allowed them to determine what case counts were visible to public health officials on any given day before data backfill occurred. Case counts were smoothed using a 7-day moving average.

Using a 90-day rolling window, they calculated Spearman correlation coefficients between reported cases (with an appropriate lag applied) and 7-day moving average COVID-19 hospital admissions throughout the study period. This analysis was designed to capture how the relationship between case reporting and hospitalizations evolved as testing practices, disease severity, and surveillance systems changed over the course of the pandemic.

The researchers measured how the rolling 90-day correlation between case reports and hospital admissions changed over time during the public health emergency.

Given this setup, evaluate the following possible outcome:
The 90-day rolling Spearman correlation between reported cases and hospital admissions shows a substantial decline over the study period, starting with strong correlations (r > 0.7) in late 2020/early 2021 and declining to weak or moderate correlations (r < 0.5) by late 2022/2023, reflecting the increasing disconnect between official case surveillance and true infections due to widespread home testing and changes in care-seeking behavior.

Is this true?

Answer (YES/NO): NO